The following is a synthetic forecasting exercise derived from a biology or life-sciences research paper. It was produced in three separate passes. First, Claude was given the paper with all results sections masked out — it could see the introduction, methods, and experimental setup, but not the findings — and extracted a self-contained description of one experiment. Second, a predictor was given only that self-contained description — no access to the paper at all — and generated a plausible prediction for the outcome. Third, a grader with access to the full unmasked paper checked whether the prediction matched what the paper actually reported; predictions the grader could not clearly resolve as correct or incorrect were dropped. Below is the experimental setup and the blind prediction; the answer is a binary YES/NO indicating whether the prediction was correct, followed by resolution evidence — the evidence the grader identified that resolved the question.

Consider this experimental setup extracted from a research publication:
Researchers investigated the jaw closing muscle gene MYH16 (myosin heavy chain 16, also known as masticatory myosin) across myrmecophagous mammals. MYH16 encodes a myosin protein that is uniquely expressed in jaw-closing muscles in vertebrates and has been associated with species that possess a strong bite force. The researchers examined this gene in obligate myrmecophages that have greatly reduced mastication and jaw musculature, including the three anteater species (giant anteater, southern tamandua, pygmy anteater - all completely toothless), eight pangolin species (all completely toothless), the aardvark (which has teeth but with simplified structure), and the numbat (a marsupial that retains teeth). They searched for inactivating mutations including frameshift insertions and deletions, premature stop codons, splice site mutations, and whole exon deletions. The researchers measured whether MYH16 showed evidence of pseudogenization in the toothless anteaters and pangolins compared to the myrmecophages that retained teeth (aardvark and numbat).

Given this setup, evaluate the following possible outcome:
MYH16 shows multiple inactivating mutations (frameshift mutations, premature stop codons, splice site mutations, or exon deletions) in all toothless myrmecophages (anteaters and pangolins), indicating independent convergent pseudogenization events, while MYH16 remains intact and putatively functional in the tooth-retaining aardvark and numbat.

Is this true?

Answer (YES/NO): YES